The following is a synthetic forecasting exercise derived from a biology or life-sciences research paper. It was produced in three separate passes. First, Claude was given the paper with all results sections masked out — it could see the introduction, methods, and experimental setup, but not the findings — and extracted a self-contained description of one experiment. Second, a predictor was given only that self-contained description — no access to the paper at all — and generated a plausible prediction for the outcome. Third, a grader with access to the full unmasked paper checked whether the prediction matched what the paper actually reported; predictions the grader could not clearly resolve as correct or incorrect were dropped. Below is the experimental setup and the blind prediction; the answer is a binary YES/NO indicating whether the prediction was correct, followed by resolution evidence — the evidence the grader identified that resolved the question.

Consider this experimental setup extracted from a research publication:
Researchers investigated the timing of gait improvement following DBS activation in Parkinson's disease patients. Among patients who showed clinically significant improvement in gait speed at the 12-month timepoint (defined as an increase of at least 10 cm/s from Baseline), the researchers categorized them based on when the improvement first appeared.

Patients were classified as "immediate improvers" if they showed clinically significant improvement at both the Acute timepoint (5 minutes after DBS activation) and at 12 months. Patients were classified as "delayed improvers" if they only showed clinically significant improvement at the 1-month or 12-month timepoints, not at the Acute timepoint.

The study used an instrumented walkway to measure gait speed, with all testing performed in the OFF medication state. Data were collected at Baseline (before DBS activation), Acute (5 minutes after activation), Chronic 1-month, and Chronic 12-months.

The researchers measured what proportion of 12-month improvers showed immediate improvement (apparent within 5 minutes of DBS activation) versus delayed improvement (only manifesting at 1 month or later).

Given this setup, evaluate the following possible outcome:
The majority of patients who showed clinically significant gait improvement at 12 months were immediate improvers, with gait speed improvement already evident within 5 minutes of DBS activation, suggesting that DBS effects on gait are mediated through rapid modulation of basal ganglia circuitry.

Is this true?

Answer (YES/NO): YES